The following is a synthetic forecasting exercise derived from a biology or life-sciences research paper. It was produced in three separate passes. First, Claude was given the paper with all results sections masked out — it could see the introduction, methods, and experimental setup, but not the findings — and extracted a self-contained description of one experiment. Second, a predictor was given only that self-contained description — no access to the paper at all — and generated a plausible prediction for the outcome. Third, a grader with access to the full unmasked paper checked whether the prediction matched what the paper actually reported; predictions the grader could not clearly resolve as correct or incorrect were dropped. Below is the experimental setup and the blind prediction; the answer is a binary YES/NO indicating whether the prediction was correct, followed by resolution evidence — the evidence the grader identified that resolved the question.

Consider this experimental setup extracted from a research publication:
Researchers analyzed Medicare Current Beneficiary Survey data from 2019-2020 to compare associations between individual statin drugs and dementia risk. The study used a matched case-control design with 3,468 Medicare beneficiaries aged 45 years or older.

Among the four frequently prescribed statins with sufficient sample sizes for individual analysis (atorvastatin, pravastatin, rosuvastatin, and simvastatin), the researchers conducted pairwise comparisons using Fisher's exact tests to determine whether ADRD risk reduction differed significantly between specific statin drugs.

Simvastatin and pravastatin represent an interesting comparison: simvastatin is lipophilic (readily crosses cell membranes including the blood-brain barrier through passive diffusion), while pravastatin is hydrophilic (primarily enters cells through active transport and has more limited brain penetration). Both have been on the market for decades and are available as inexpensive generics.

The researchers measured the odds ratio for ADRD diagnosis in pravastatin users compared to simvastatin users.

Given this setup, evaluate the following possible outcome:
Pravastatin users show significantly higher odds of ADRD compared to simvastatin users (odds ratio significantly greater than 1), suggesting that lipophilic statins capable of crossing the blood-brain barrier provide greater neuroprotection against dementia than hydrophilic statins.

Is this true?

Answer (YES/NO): NO